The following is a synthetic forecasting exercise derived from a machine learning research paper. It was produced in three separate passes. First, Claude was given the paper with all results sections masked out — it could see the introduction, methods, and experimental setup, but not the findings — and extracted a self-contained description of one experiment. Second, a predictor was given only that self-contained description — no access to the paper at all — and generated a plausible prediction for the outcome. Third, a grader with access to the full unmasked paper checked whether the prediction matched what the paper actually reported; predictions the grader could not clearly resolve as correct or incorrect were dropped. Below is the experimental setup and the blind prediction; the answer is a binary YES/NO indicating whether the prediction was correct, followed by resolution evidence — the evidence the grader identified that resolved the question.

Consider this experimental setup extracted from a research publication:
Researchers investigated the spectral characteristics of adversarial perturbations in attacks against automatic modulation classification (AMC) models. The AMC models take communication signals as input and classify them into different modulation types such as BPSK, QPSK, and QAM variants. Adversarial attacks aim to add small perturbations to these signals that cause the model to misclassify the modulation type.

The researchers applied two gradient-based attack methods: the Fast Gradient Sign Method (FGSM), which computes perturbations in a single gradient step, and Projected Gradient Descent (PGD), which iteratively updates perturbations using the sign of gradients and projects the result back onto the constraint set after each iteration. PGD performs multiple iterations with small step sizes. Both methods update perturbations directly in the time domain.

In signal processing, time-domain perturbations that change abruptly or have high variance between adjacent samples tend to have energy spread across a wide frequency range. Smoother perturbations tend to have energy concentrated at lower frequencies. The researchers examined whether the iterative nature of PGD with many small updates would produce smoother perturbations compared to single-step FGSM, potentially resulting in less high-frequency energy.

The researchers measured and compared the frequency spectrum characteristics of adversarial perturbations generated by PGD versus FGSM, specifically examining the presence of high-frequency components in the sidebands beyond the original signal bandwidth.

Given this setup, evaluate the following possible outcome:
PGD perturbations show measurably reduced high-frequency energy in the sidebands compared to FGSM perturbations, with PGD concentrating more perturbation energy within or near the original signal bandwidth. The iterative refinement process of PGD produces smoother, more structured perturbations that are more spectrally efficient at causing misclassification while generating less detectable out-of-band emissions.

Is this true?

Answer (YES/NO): NO